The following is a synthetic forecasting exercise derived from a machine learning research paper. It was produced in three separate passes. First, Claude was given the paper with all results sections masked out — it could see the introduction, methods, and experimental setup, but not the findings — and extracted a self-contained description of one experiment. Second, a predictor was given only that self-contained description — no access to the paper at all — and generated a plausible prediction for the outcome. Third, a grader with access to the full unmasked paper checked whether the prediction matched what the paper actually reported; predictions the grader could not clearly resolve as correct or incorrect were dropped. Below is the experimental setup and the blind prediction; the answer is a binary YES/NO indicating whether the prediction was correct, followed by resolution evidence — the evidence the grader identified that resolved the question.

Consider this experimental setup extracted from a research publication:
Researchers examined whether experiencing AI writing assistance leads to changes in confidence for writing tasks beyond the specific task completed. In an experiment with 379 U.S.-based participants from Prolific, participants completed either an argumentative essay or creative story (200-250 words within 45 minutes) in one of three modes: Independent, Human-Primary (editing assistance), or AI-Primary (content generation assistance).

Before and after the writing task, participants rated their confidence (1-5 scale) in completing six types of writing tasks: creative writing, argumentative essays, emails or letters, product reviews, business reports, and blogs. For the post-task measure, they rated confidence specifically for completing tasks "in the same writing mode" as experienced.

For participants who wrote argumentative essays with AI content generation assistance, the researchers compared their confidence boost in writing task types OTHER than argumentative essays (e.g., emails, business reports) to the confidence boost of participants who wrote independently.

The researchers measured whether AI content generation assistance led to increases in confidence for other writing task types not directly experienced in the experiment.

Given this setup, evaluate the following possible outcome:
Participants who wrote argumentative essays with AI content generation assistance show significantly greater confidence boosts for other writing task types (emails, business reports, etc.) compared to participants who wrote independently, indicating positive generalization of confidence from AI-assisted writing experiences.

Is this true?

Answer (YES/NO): YES